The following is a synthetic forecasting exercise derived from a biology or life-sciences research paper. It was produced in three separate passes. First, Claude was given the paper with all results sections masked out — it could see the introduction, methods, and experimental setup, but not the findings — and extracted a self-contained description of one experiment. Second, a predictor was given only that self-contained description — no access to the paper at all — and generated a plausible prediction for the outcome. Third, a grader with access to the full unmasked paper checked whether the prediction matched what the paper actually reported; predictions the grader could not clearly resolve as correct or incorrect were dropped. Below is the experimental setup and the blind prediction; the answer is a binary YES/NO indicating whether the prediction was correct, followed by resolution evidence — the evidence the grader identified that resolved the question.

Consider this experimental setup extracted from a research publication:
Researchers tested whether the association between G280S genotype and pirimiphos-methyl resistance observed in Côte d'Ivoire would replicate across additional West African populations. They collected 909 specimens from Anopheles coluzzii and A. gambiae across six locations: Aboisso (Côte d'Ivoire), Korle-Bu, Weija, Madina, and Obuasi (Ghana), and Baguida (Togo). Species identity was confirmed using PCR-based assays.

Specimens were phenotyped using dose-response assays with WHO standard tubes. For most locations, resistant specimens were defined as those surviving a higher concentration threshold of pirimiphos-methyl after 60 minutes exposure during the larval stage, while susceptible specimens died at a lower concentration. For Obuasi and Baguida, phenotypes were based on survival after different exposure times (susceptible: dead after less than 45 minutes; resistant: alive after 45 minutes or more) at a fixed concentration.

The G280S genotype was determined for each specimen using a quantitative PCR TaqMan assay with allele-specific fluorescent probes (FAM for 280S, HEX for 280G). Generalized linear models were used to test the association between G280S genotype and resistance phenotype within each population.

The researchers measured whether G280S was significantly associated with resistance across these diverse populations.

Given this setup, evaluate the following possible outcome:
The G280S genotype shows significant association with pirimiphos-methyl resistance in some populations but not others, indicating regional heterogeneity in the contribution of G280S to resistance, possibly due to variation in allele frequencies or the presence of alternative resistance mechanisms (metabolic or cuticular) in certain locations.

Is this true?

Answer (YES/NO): NO